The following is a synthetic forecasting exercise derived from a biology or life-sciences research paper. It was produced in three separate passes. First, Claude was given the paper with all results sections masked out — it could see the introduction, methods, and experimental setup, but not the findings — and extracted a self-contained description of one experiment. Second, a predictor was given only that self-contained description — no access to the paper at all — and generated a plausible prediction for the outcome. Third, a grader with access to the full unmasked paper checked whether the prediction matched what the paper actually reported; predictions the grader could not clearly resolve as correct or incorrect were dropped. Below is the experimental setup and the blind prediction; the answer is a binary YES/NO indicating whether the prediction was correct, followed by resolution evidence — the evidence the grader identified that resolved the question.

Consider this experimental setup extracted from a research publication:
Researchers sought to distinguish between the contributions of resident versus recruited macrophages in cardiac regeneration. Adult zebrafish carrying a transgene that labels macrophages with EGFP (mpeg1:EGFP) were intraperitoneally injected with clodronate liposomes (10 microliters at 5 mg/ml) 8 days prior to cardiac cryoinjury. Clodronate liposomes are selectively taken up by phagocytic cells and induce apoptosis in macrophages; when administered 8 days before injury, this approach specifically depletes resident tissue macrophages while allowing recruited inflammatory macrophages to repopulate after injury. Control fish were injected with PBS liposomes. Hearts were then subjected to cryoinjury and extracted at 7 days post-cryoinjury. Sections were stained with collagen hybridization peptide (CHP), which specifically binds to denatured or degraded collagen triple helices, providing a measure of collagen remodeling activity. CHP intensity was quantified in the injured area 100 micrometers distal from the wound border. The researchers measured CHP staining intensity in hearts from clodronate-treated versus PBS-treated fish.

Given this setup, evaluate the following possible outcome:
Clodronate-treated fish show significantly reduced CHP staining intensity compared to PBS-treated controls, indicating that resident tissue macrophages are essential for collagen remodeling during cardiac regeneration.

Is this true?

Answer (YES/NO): YES